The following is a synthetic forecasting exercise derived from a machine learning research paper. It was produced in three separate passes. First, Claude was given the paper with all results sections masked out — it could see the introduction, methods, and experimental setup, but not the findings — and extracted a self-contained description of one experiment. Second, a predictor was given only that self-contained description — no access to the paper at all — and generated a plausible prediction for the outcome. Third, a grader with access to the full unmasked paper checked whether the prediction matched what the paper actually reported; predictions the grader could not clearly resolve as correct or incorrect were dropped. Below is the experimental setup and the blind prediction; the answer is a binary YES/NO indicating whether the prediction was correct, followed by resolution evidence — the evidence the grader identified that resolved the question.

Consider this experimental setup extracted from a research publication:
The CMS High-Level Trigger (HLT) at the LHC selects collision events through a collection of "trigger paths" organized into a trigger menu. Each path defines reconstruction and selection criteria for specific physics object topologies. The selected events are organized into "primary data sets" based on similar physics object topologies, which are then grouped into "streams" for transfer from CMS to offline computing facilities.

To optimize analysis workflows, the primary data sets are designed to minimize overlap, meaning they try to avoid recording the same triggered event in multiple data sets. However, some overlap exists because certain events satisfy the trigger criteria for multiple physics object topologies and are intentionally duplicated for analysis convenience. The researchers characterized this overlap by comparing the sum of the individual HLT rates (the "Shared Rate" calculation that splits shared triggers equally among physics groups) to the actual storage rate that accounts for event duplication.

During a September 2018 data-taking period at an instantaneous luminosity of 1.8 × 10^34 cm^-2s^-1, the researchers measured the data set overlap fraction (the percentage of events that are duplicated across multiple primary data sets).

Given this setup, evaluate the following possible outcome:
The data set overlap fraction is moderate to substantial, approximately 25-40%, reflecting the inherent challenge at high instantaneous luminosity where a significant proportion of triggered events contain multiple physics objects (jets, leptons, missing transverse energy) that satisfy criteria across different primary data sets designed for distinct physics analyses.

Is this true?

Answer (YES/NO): NO